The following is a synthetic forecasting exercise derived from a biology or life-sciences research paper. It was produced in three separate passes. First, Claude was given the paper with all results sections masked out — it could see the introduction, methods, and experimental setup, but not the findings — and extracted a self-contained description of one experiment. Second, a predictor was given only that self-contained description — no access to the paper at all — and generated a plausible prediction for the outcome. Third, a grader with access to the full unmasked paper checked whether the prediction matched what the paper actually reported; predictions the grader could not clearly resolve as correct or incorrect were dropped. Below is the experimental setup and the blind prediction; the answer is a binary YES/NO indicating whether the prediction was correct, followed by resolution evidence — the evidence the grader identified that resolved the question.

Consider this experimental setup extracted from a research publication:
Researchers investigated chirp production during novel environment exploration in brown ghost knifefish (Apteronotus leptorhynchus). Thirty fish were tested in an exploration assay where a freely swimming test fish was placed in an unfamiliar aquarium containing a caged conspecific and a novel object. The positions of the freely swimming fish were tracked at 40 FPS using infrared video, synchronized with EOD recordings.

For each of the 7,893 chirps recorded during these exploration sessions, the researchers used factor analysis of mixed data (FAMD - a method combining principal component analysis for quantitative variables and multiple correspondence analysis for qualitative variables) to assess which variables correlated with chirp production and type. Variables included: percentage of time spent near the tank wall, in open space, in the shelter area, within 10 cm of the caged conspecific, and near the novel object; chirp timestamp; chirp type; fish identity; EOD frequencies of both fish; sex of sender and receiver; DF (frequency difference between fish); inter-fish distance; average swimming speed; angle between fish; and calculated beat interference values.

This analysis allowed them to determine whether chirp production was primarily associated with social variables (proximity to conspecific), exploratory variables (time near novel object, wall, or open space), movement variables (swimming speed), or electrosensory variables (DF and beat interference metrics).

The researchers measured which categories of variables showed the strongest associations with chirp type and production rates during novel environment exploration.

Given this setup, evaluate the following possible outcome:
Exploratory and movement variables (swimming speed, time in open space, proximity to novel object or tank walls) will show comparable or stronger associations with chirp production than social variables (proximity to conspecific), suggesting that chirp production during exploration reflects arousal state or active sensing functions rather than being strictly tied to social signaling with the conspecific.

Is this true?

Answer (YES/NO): NO